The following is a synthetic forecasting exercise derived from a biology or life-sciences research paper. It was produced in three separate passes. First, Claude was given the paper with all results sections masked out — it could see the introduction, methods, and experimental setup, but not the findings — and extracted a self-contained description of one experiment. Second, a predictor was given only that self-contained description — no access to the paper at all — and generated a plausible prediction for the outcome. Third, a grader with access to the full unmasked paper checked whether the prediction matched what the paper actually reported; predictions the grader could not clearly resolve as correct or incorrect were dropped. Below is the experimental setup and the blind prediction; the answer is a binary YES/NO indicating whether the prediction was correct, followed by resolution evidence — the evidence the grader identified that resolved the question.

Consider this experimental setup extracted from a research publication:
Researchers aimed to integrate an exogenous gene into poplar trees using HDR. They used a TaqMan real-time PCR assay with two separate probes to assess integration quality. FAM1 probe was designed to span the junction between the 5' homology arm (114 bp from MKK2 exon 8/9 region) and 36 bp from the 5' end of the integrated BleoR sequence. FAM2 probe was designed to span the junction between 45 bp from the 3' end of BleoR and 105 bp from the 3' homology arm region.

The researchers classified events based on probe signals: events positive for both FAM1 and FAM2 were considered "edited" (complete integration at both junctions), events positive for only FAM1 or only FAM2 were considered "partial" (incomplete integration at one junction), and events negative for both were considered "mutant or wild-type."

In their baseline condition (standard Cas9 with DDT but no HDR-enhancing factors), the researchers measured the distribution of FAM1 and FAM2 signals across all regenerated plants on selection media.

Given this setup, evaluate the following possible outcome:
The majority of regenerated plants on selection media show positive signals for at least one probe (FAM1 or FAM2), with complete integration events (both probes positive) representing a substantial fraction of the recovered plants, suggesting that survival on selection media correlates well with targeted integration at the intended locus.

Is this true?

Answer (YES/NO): NO